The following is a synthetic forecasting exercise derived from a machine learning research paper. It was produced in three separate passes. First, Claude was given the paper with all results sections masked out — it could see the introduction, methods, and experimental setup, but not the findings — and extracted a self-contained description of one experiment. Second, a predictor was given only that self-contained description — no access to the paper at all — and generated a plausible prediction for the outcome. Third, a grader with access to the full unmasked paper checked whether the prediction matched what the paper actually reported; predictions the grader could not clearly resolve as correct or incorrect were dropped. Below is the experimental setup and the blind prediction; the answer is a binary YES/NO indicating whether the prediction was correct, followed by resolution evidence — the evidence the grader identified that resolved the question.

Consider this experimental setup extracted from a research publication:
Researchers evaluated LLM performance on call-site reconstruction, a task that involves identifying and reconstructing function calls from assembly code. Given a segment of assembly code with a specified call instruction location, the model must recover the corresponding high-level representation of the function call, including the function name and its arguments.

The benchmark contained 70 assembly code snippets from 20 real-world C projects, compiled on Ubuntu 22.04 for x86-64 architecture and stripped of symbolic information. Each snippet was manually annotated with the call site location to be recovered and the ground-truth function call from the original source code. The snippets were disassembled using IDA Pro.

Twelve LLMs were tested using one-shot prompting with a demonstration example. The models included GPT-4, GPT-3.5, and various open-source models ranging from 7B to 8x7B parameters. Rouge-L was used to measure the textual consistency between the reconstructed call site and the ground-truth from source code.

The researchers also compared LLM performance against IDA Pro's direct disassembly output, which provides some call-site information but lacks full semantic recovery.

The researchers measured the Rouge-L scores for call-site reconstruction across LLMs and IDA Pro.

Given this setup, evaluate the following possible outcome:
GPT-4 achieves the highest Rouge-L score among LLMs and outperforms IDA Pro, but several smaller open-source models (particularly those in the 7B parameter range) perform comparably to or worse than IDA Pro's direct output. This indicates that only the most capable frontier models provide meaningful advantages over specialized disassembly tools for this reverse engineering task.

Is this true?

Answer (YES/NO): YES